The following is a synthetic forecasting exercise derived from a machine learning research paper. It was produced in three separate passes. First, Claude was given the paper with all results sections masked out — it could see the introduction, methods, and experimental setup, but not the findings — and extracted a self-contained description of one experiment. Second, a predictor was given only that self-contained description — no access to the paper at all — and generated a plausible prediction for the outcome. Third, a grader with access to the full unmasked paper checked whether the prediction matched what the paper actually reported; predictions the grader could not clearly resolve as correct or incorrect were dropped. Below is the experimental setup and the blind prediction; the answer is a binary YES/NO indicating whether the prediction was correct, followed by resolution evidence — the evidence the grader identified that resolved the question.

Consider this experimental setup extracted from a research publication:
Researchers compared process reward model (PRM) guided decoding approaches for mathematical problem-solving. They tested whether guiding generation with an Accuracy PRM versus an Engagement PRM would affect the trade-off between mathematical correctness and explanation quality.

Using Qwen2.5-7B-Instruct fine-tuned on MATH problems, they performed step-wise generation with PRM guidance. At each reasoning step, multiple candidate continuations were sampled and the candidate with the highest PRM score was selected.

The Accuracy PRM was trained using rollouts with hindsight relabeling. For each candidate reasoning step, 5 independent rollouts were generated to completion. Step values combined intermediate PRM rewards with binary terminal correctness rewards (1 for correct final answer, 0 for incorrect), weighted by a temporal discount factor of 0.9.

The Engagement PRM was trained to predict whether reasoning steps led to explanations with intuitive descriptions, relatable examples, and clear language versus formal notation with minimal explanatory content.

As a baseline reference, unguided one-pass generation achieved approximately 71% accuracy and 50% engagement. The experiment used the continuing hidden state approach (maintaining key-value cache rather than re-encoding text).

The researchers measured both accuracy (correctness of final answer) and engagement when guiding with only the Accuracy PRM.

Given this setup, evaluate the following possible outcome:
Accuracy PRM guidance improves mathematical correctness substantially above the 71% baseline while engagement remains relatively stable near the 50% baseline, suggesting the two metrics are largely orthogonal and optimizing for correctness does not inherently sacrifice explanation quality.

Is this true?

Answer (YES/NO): NO